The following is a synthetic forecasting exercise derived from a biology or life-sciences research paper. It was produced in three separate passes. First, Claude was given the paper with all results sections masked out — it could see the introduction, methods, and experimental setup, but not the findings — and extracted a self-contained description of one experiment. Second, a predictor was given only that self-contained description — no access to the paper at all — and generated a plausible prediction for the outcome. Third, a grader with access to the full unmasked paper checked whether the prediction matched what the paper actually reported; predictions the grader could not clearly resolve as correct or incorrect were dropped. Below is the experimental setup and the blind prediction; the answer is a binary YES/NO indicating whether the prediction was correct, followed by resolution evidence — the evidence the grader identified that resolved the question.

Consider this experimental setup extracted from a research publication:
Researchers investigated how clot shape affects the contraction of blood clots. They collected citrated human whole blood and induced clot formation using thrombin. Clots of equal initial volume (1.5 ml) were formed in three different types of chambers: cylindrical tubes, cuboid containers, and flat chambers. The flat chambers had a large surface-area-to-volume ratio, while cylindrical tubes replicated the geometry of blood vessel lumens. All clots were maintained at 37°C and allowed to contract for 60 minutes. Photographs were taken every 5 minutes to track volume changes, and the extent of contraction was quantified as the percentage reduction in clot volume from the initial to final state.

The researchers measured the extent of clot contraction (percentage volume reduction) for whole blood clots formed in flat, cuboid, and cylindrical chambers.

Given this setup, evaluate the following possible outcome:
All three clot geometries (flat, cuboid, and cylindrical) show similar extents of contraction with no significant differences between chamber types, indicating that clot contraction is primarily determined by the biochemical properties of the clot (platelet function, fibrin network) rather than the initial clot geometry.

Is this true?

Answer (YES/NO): NO